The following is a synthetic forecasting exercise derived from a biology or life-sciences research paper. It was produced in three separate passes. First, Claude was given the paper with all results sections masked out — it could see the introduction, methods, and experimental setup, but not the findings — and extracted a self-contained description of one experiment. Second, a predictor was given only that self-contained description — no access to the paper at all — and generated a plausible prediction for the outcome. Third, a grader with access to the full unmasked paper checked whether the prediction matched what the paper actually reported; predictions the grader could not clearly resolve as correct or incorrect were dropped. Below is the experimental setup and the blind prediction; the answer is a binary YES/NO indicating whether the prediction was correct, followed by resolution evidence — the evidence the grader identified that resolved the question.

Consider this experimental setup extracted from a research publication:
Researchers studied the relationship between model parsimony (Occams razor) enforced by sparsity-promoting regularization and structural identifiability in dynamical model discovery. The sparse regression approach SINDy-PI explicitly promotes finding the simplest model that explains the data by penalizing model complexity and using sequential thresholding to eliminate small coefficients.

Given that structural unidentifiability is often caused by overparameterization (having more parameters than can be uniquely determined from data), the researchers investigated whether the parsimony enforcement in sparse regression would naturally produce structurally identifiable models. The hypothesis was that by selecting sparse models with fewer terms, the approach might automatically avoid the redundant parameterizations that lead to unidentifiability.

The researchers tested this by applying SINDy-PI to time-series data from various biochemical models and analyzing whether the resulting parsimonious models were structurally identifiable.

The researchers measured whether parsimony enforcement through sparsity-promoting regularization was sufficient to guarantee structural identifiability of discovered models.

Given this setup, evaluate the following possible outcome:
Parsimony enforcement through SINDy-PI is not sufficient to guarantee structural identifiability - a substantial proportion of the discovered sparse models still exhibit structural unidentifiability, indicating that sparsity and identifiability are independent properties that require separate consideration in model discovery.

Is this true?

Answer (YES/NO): YES